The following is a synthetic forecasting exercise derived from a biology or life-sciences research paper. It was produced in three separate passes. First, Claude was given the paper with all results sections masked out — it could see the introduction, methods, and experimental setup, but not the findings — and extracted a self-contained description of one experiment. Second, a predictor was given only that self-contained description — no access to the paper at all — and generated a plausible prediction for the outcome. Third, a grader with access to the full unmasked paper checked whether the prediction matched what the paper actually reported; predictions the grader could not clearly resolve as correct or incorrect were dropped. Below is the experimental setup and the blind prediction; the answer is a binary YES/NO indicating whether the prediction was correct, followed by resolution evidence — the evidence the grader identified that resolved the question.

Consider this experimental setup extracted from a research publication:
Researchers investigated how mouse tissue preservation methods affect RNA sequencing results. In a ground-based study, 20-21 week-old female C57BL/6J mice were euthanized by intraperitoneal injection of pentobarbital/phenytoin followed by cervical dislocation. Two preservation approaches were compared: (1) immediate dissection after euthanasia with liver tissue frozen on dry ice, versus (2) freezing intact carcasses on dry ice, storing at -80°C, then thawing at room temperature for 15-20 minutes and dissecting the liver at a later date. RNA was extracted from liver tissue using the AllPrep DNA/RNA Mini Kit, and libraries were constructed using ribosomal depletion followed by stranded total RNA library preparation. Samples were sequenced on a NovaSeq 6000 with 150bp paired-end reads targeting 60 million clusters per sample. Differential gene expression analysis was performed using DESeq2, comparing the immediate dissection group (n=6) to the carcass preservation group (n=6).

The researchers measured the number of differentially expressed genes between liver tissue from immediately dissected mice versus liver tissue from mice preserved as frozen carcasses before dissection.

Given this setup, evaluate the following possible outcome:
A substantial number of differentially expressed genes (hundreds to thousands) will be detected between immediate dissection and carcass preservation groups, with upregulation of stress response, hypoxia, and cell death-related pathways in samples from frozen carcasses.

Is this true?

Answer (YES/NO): NO